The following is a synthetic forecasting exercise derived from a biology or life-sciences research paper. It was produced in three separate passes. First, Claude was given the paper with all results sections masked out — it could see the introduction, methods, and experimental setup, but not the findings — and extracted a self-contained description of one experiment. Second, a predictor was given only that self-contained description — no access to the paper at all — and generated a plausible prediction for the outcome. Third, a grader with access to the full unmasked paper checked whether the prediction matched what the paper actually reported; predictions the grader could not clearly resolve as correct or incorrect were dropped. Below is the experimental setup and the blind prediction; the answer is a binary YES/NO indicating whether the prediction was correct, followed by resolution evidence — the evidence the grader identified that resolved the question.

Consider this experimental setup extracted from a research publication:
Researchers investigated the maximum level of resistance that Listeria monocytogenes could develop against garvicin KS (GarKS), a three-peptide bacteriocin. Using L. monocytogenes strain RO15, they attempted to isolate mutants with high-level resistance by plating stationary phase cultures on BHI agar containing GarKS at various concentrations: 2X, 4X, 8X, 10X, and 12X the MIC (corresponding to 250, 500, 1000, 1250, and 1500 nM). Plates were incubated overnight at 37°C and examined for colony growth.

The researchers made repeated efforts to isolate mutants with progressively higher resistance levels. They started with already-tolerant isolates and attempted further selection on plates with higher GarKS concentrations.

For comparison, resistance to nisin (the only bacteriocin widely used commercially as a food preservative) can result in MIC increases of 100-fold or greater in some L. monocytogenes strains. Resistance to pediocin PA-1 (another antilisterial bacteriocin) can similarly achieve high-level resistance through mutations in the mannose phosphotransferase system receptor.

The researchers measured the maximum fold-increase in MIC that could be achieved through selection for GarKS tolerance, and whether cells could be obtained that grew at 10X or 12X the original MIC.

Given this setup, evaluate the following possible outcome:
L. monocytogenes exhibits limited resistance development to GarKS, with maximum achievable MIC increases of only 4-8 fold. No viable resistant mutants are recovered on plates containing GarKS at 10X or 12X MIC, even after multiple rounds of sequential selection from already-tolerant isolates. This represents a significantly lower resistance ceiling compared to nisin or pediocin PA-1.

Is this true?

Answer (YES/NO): YES